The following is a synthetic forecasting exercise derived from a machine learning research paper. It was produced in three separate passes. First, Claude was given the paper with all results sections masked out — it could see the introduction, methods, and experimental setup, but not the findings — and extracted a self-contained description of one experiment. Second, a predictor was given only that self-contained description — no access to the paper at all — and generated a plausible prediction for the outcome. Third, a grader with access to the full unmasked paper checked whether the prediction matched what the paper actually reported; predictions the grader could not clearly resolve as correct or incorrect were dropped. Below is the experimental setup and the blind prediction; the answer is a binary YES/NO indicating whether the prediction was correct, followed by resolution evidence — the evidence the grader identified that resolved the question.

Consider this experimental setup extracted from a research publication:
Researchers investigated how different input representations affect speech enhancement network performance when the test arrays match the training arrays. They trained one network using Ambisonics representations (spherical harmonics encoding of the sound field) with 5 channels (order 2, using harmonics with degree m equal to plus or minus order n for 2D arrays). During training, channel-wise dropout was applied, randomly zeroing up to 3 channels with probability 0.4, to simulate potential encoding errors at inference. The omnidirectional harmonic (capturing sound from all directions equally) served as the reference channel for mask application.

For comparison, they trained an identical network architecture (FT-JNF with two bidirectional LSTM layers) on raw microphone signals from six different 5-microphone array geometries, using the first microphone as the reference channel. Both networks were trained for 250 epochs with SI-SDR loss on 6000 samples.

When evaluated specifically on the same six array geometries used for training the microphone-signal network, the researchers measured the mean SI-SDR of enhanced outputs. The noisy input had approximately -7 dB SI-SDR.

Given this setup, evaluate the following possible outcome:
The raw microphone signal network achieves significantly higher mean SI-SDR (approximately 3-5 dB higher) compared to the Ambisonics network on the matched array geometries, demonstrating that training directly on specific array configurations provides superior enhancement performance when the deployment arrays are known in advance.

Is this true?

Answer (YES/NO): NO